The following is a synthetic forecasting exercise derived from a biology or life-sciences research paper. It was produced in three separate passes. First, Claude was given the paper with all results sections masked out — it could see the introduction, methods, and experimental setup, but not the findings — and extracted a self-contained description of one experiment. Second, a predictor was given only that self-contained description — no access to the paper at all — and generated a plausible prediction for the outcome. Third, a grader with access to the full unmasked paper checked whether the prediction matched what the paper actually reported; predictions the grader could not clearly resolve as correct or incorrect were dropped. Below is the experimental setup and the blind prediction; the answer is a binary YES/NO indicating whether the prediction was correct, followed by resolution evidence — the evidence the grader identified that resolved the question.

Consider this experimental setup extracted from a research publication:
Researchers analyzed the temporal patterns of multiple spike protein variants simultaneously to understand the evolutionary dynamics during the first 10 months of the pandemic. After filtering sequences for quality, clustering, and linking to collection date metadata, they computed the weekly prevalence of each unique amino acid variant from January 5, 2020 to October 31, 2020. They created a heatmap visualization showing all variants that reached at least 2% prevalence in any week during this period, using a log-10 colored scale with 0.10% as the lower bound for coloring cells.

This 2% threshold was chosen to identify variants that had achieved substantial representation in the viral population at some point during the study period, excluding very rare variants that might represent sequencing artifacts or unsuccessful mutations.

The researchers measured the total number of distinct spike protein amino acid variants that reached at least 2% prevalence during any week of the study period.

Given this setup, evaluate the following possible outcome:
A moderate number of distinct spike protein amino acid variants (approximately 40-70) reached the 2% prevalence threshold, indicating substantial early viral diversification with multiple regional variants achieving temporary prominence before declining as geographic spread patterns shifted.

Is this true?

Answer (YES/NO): NO